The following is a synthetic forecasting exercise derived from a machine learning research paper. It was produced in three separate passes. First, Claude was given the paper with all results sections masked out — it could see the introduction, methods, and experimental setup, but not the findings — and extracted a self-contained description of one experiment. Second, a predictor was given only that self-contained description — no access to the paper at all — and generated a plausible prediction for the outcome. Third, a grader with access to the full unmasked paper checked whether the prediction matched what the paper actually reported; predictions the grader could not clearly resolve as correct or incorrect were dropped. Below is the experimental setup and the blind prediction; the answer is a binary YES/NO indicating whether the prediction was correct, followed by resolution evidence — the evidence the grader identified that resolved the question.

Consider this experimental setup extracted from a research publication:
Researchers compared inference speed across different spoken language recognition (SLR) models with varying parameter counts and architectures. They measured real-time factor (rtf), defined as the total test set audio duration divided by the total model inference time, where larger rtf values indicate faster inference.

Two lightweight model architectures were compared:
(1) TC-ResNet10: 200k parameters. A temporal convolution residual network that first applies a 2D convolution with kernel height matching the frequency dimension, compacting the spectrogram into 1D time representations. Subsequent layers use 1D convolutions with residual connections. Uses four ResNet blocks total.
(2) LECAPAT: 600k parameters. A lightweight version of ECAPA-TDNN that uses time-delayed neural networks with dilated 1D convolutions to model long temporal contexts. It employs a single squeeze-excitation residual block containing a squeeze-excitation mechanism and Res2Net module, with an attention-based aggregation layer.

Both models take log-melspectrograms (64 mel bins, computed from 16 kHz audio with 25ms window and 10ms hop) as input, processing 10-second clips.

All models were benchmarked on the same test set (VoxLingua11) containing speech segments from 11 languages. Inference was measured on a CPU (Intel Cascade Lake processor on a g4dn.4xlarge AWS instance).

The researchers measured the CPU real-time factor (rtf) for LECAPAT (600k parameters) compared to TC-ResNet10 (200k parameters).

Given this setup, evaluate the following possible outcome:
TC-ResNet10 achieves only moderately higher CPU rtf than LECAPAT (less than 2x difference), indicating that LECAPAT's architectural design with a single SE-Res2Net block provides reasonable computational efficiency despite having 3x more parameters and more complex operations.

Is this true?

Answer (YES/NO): YES